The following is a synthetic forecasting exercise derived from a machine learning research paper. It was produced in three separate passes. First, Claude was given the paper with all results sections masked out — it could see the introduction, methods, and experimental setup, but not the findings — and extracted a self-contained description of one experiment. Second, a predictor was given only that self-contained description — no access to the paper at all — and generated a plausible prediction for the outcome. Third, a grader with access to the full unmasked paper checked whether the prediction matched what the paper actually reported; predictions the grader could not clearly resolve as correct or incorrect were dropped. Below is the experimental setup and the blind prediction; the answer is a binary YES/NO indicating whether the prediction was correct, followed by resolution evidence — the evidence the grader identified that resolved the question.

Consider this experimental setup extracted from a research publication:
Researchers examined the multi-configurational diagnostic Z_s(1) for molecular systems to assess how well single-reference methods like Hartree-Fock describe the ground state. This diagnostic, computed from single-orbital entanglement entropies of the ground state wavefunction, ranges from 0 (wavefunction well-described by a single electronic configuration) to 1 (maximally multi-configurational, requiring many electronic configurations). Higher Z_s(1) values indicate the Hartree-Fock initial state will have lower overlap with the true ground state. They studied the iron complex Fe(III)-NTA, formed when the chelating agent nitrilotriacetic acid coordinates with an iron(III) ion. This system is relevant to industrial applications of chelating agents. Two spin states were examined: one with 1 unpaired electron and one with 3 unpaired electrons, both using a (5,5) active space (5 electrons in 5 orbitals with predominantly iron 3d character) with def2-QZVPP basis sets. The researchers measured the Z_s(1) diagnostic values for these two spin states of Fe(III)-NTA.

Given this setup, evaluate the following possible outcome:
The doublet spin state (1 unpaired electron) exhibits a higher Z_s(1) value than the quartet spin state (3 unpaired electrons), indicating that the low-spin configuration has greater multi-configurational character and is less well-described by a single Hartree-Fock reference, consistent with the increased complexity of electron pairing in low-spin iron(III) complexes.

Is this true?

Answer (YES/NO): YES